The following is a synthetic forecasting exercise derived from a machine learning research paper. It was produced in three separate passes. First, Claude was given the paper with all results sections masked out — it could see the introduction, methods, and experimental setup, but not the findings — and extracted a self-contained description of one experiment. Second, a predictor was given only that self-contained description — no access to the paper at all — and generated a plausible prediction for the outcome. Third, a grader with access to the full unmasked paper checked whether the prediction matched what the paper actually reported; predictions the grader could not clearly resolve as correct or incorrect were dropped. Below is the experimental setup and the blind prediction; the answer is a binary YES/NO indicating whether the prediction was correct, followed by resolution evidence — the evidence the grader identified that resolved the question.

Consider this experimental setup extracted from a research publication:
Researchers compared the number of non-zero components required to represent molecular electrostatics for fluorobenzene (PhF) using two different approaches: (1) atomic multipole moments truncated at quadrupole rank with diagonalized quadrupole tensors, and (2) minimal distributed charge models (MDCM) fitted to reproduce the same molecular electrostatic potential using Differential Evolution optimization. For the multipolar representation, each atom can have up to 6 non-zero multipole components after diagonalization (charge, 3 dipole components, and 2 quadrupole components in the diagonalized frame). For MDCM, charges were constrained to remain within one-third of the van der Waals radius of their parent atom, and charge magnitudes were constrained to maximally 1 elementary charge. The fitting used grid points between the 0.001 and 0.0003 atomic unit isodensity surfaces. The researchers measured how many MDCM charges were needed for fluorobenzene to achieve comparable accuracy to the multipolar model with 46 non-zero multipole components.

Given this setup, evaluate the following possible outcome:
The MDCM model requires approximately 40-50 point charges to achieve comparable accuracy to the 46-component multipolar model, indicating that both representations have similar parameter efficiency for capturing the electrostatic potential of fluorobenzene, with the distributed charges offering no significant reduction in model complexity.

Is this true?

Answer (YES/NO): NO